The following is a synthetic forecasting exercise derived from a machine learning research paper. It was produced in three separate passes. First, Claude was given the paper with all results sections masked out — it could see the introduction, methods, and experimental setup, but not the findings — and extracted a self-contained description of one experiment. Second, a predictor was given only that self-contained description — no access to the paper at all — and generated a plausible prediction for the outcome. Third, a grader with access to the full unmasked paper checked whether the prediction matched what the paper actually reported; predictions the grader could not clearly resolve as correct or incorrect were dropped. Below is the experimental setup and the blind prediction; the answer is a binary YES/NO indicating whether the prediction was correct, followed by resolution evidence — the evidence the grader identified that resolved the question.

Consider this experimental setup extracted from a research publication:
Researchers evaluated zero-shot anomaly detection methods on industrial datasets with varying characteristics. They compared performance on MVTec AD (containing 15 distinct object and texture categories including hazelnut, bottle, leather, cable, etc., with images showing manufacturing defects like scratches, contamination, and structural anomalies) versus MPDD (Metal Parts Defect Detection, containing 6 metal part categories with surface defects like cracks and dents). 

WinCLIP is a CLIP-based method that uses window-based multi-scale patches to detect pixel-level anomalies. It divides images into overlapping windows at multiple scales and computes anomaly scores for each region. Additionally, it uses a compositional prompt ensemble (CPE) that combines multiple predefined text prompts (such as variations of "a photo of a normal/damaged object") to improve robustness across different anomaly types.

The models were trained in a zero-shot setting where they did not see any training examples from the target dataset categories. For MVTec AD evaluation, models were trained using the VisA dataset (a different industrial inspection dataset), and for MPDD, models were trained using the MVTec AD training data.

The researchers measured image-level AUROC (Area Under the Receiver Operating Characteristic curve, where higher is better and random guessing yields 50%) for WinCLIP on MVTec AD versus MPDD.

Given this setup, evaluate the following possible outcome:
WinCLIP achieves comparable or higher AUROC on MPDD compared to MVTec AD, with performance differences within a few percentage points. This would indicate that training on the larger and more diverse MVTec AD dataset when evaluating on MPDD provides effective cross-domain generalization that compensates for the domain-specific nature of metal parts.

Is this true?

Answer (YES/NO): NO